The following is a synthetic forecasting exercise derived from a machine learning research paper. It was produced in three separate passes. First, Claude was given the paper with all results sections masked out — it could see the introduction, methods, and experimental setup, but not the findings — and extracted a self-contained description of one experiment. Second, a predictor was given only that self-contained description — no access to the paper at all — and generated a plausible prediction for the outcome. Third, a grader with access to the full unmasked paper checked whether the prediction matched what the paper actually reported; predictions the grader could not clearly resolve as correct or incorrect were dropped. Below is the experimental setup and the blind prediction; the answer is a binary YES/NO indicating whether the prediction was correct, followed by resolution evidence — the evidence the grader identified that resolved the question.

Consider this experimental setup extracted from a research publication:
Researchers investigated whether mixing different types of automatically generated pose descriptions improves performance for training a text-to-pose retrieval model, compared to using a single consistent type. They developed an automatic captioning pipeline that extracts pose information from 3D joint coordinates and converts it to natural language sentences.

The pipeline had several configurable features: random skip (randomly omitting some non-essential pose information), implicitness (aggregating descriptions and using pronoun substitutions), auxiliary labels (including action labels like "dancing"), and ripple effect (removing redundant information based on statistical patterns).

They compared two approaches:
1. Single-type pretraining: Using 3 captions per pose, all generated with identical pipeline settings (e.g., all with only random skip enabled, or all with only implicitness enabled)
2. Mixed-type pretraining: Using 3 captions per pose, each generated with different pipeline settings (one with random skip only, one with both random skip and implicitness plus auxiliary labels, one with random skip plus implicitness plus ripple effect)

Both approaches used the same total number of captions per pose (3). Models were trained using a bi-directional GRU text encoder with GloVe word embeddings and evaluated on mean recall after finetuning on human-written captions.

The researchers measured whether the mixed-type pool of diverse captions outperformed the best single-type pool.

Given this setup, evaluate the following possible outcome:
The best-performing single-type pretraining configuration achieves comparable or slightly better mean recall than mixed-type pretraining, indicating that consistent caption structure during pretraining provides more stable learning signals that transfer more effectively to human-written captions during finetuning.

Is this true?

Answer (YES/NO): NO